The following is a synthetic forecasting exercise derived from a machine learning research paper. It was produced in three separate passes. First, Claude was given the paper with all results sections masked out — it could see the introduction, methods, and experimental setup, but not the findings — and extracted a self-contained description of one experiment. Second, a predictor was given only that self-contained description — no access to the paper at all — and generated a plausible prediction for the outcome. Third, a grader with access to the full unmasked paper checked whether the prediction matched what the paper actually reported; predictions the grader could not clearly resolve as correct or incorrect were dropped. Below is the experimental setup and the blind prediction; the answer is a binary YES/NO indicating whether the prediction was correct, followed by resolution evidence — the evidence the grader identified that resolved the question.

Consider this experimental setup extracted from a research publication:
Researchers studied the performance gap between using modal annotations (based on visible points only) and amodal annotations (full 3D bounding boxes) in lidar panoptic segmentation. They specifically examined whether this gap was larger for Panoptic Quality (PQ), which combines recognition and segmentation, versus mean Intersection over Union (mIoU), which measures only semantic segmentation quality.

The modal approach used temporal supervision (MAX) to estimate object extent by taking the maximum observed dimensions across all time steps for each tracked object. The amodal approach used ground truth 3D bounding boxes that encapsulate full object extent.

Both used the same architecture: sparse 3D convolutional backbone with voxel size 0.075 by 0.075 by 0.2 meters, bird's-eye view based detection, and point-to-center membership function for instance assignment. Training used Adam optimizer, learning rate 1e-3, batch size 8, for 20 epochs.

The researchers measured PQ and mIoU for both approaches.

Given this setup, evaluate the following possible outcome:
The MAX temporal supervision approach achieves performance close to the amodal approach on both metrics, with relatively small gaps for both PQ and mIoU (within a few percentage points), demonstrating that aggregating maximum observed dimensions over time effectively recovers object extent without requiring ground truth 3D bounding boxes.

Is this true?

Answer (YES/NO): YES